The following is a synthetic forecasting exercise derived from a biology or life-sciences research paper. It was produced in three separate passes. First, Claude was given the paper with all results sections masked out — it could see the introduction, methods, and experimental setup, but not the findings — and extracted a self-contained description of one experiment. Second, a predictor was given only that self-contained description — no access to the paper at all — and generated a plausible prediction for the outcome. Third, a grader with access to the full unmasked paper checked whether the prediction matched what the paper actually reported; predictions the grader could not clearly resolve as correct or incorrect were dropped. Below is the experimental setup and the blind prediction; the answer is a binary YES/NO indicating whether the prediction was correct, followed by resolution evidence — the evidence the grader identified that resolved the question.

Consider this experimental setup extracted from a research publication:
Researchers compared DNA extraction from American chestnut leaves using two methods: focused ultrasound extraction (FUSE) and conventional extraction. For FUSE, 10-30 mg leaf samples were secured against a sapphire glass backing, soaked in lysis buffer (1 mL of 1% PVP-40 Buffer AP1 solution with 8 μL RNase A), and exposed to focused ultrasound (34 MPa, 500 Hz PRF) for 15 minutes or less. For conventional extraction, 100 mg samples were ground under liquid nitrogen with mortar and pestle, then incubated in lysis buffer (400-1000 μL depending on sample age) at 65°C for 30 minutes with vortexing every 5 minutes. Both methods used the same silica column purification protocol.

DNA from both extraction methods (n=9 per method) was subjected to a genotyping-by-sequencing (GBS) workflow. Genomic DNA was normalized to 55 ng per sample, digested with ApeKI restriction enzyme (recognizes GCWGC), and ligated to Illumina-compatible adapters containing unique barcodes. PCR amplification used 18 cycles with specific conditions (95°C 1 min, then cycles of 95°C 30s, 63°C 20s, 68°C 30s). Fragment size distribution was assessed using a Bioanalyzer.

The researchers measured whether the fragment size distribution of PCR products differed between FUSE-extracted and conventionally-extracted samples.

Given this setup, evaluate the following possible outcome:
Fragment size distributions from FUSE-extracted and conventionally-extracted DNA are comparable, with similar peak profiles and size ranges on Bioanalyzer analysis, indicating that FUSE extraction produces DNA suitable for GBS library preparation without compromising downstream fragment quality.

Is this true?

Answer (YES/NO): YES